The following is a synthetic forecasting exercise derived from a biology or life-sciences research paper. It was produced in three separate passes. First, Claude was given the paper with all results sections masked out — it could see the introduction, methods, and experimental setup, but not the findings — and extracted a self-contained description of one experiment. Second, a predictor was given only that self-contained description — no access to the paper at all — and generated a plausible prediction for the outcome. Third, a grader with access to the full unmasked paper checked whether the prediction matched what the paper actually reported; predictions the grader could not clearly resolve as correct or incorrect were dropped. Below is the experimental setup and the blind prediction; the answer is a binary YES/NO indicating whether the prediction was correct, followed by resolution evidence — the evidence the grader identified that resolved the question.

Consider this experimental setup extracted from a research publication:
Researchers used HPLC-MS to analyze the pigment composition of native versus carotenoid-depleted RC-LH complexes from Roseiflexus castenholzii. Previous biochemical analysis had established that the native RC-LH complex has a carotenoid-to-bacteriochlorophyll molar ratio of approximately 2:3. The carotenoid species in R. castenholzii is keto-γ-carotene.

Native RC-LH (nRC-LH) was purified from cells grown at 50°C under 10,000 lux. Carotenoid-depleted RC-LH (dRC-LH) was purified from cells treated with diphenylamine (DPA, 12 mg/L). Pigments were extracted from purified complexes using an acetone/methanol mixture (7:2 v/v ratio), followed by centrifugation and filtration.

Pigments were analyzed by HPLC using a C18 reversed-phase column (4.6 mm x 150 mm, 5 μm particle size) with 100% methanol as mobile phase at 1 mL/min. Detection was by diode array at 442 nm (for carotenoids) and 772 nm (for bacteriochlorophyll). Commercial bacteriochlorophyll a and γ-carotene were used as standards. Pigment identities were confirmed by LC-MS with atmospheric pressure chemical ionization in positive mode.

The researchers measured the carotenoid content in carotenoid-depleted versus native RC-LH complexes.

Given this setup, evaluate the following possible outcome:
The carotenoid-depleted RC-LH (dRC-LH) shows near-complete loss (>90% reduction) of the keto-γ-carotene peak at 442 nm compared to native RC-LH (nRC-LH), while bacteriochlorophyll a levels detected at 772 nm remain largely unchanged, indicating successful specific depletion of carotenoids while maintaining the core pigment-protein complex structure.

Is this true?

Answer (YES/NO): NO